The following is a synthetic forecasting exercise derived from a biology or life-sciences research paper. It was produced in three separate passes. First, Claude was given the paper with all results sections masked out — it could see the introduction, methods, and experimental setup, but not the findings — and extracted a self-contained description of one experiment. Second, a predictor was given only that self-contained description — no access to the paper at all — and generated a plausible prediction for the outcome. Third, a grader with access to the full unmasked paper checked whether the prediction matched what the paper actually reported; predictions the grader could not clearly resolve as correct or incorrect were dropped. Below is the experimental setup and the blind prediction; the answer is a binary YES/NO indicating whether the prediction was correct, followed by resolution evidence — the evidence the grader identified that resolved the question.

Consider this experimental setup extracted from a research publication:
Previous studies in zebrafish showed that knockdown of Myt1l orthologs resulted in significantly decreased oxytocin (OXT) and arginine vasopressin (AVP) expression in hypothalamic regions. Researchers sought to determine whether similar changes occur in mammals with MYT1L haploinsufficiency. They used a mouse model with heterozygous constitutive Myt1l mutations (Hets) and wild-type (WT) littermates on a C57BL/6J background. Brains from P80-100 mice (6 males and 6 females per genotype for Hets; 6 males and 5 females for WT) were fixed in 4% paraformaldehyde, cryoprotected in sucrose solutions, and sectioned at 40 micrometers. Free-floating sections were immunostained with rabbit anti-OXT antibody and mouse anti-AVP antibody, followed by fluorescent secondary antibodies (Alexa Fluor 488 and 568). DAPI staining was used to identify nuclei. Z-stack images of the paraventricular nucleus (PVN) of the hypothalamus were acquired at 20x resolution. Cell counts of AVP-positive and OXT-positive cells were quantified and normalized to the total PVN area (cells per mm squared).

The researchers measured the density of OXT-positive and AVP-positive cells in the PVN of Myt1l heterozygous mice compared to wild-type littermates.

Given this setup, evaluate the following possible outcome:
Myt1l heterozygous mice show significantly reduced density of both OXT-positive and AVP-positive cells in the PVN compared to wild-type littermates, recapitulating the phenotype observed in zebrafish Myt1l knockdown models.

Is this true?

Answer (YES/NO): NO